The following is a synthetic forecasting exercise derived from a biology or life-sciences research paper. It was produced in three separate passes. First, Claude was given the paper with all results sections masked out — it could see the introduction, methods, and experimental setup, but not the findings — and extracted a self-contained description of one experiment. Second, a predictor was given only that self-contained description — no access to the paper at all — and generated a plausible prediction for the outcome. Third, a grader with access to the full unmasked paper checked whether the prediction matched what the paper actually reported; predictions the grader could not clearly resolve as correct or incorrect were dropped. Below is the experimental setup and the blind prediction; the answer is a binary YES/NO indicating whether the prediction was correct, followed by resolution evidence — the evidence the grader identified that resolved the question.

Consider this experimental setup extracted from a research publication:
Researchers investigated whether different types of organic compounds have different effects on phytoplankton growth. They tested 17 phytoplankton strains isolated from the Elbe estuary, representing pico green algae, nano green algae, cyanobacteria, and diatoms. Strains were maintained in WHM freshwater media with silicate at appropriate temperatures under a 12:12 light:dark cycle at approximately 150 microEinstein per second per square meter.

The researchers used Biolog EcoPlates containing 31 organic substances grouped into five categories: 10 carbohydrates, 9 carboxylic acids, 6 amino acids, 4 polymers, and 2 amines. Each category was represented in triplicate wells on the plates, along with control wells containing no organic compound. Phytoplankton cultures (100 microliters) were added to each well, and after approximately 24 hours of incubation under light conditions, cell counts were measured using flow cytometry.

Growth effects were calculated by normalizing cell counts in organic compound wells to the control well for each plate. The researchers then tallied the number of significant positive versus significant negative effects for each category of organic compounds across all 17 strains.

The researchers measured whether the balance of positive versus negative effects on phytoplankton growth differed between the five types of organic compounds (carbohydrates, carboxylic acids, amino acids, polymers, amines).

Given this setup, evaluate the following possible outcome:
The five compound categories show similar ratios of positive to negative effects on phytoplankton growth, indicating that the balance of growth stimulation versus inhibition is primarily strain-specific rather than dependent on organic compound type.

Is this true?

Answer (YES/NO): NO